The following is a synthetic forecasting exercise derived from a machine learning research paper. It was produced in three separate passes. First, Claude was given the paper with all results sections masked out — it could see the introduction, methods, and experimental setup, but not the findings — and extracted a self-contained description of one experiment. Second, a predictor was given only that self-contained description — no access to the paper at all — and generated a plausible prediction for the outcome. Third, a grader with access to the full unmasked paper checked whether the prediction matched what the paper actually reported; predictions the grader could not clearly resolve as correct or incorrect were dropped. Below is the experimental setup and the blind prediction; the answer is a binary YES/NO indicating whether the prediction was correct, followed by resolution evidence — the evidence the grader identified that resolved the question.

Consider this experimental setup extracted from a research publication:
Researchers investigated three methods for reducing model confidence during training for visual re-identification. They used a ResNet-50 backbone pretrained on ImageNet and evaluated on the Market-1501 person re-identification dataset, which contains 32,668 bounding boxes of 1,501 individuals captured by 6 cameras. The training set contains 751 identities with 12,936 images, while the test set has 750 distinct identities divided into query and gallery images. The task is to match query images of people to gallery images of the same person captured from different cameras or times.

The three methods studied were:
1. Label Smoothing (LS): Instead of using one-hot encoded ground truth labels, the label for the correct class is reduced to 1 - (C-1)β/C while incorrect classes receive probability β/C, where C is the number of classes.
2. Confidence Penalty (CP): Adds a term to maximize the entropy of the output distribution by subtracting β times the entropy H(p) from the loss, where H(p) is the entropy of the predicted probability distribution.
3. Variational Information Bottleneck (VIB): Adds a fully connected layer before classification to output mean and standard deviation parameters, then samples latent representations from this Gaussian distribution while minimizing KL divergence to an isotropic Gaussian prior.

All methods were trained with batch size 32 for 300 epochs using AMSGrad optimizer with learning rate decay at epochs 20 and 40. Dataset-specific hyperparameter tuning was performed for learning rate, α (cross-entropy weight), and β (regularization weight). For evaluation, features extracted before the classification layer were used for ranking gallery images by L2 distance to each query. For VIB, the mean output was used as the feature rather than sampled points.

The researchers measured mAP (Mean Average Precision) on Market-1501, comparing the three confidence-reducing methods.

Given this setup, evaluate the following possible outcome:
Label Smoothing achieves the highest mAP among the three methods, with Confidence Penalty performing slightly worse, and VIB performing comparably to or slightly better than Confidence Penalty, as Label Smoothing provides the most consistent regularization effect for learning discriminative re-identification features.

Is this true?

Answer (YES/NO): NO